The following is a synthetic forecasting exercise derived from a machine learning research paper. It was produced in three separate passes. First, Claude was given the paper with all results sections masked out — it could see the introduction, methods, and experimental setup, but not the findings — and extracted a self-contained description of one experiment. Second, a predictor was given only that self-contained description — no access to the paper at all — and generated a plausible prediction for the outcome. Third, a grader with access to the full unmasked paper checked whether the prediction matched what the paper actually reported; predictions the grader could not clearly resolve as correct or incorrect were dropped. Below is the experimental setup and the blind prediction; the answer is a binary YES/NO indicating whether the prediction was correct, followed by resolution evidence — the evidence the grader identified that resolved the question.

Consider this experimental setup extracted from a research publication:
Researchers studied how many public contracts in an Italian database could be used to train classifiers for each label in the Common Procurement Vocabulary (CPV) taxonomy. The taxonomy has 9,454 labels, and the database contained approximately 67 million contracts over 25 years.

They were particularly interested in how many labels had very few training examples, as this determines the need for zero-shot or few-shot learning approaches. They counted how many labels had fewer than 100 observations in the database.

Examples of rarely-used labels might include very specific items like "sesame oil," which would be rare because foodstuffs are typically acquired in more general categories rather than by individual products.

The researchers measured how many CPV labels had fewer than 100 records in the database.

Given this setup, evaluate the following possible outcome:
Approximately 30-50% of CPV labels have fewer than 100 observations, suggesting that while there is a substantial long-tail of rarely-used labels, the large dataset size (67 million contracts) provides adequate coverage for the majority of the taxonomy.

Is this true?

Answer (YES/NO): NO